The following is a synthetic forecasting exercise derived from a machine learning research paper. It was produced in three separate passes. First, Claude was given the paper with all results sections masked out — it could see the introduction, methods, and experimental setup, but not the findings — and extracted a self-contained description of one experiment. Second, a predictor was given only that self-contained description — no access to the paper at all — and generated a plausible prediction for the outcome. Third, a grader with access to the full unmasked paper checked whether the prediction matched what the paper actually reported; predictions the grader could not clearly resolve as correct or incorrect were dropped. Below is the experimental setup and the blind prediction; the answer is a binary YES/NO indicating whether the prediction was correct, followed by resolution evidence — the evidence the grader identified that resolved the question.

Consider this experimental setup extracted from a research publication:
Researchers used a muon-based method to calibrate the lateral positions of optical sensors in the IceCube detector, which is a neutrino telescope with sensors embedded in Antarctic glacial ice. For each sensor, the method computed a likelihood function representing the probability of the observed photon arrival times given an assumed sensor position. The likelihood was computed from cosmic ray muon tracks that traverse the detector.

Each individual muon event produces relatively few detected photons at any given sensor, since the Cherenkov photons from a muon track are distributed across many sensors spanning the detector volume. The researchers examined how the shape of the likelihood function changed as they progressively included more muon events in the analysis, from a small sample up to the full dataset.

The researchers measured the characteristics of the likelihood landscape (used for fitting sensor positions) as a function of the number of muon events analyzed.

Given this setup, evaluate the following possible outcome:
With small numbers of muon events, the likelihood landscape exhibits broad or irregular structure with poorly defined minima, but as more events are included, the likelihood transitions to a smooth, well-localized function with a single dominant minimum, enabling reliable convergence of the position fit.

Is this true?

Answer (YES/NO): YES